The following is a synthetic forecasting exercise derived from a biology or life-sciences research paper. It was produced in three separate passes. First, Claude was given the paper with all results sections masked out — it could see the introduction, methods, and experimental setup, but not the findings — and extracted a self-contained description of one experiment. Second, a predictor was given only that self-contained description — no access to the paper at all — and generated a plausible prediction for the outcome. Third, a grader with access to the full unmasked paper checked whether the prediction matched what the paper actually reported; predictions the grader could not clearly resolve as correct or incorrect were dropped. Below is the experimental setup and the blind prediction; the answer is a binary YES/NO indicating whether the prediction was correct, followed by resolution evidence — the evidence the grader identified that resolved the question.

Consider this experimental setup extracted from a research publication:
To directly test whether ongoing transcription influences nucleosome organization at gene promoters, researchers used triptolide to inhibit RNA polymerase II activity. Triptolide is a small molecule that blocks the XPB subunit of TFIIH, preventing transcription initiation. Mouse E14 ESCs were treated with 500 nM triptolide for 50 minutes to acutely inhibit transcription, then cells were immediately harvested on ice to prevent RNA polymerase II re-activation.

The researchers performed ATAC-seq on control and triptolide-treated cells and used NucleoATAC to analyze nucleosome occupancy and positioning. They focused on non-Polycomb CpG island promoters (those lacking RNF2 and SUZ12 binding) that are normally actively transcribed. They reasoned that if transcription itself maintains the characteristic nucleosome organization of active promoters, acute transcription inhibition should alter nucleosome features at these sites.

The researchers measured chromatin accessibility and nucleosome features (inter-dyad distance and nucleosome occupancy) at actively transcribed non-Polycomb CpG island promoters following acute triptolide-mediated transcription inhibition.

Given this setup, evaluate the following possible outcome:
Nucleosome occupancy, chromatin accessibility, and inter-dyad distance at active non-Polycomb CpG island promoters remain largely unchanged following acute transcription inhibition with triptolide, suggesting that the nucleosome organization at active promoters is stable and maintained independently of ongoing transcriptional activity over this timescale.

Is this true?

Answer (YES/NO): NO